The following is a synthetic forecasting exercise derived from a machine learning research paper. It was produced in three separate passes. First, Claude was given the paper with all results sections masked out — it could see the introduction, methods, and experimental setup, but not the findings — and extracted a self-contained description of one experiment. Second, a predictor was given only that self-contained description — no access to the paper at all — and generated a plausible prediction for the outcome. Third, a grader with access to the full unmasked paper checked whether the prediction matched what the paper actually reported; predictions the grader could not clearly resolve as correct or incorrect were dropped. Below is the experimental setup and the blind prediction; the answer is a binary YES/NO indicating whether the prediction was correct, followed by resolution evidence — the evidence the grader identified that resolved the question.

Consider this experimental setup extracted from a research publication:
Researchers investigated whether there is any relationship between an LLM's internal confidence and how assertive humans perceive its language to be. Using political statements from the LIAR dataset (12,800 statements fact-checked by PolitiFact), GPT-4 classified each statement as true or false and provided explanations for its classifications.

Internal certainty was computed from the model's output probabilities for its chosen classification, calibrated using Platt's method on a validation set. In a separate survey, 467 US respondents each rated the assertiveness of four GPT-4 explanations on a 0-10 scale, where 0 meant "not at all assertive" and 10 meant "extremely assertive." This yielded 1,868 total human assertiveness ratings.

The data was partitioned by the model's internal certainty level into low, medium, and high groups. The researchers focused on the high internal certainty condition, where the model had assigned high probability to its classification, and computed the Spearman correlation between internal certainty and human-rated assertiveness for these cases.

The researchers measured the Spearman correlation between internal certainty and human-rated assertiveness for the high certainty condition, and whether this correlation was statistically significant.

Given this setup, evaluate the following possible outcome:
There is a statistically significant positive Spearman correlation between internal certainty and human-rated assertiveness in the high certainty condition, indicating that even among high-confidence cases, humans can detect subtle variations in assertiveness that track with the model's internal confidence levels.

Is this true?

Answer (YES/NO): YES